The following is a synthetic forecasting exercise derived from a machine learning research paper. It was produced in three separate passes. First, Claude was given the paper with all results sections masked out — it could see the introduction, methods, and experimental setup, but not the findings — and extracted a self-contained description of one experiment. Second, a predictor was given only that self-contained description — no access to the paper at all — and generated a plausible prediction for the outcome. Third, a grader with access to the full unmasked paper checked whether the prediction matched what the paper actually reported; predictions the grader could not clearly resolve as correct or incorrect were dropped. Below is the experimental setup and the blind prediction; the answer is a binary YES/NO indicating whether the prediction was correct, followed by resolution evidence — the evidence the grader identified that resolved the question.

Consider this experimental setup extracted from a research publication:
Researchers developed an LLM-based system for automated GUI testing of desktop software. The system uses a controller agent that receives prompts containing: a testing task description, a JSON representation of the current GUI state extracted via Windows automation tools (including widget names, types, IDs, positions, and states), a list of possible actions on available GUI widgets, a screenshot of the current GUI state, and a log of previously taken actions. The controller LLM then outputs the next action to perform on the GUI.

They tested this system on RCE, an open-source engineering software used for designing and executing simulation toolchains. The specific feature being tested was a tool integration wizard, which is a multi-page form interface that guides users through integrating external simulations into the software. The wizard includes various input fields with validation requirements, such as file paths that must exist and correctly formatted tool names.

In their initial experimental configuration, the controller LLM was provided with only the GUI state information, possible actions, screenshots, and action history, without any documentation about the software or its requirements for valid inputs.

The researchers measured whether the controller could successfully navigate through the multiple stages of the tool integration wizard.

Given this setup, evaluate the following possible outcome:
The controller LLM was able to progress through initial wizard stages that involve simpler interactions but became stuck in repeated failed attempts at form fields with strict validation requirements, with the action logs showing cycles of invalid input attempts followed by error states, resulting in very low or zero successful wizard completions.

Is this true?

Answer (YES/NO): NO